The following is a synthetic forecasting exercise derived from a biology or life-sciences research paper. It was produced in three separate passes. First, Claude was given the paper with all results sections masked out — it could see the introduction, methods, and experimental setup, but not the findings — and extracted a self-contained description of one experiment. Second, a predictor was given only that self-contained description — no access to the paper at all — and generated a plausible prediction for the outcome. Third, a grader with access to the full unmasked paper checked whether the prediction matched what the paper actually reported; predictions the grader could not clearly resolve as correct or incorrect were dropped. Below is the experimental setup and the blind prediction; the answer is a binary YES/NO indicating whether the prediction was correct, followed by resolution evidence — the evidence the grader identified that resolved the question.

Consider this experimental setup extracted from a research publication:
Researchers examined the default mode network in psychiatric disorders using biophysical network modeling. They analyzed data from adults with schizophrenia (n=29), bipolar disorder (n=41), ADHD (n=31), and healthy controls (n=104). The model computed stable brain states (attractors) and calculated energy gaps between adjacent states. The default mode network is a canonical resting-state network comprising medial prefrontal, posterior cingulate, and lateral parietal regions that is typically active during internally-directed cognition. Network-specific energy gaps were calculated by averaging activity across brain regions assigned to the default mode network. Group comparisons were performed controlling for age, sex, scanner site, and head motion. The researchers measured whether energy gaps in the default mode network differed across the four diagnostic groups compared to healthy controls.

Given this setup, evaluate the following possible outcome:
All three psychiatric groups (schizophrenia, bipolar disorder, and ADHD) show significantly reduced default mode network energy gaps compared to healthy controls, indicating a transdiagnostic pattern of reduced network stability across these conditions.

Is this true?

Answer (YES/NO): NO